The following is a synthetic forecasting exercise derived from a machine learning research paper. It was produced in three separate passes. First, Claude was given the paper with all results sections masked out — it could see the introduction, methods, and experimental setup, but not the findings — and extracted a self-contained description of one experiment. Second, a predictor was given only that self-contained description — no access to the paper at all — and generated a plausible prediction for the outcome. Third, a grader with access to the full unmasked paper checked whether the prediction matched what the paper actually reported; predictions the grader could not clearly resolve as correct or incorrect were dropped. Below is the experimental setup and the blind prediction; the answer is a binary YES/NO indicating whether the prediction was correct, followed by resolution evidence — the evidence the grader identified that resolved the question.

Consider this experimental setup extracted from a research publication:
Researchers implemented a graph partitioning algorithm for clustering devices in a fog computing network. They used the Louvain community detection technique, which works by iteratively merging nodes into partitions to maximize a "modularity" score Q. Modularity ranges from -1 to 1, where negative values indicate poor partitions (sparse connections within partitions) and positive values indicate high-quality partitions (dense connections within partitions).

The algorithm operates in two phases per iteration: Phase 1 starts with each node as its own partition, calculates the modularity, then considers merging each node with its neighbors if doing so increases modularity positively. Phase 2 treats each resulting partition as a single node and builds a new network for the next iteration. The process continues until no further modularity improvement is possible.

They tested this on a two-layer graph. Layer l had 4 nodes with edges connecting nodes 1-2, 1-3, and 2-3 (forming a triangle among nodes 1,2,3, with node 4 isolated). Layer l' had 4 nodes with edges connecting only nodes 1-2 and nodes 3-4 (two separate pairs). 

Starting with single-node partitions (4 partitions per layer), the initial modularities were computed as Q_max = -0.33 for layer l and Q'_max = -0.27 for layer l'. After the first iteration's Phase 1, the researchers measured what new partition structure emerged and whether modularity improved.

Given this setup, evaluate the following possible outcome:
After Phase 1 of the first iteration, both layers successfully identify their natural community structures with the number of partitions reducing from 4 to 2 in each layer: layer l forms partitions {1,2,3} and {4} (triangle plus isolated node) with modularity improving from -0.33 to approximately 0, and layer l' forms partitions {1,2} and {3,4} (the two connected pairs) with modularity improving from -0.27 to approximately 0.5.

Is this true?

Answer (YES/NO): NO